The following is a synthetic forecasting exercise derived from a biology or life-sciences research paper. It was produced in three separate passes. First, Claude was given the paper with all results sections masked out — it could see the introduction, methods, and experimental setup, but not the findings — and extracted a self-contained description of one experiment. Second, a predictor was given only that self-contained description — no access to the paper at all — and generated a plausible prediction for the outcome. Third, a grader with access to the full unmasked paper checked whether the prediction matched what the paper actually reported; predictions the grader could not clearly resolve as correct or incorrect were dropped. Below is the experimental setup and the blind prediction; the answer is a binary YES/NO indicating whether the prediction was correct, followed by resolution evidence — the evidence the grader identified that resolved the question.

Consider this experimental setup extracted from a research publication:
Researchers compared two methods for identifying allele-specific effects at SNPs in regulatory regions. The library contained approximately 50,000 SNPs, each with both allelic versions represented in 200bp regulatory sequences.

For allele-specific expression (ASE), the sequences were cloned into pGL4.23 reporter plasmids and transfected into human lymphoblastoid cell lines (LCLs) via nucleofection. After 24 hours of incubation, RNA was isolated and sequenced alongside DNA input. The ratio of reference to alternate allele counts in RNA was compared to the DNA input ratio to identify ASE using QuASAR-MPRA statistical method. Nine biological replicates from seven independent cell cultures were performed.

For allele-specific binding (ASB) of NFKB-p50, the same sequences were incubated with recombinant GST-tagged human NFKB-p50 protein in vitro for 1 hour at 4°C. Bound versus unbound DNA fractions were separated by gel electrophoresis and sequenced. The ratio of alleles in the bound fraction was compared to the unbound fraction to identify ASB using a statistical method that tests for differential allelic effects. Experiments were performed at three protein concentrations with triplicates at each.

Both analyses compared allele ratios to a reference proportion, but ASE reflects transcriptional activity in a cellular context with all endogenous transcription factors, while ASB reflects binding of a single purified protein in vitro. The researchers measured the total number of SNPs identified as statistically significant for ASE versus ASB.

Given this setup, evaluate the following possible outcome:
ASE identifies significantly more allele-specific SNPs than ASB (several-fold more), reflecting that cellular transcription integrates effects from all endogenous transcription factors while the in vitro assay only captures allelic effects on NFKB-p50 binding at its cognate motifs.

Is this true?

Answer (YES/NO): NO